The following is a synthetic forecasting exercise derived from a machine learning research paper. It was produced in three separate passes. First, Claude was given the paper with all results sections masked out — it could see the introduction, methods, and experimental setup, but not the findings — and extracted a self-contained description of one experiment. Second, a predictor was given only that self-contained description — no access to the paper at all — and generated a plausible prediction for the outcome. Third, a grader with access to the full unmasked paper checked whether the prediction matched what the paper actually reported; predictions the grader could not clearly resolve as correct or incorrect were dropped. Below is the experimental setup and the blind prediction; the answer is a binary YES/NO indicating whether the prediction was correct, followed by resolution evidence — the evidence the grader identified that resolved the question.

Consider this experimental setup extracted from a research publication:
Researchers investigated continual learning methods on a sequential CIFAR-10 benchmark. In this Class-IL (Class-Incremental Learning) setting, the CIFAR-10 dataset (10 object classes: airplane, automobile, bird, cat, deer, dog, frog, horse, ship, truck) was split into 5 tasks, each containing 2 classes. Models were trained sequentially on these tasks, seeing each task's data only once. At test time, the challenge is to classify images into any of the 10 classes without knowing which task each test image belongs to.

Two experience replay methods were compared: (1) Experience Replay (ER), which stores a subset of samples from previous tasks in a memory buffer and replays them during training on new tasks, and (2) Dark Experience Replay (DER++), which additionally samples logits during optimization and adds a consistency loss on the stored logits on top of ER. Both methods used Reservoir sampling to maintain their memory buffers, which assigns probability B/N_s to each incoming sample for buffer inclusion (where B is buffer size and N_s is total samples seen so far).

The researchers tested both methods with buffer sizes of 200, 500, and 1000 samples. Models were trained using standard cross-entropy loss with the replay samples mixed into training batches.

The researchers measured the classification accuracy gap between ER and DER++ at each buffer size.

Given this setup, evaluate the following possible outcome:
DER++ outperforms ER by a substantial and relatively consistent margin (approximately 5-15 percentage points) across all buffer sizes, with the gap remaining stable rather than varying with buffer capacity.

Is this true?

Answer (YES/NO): NO